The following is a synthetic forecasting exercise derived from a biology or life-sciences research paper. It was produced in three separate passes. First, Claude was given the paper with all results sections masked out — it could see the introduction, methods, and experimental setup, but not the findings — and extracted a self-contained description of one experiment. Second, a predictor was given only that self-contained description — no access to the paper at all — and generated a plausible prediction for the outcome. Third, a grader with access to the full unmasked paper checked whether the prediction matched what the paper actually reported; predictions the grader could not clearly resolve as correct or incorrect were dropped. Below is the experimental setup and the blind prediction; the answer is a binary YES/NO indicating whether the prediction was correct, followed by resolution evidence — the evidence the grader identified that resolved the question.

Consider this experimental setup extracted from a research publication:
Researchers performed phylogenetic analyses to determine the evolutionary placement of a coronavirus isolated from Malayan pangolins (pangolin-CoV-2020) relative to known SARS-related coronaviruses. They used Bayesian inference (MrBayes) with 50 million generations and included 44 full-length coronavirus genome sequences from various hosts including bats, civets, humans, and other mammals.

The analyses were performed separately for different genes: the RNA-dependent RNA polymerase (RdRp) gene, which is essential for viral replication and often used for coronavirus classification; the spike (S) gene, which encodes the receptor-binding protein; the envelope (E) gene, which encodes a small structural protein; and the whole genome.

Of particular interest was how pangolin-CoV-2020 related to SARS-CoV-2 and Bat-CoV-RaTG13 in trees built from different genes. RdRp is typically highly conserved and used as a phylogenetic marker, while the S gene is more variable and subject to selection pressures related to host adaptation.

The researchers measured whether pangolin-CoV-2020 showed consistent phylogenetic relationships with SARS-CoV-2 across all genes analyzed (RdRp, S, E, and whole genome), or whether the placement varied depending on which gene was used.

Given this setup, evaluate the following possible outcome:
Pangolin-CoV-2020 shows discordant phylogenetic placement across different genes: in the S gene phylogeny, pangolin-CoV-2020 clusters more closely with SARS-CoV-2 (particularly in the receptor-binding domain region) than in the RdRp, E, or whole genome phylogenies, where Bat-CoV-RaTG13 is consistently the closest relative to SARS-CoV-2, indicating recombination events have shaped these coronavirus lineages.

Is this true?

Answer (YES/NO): NO